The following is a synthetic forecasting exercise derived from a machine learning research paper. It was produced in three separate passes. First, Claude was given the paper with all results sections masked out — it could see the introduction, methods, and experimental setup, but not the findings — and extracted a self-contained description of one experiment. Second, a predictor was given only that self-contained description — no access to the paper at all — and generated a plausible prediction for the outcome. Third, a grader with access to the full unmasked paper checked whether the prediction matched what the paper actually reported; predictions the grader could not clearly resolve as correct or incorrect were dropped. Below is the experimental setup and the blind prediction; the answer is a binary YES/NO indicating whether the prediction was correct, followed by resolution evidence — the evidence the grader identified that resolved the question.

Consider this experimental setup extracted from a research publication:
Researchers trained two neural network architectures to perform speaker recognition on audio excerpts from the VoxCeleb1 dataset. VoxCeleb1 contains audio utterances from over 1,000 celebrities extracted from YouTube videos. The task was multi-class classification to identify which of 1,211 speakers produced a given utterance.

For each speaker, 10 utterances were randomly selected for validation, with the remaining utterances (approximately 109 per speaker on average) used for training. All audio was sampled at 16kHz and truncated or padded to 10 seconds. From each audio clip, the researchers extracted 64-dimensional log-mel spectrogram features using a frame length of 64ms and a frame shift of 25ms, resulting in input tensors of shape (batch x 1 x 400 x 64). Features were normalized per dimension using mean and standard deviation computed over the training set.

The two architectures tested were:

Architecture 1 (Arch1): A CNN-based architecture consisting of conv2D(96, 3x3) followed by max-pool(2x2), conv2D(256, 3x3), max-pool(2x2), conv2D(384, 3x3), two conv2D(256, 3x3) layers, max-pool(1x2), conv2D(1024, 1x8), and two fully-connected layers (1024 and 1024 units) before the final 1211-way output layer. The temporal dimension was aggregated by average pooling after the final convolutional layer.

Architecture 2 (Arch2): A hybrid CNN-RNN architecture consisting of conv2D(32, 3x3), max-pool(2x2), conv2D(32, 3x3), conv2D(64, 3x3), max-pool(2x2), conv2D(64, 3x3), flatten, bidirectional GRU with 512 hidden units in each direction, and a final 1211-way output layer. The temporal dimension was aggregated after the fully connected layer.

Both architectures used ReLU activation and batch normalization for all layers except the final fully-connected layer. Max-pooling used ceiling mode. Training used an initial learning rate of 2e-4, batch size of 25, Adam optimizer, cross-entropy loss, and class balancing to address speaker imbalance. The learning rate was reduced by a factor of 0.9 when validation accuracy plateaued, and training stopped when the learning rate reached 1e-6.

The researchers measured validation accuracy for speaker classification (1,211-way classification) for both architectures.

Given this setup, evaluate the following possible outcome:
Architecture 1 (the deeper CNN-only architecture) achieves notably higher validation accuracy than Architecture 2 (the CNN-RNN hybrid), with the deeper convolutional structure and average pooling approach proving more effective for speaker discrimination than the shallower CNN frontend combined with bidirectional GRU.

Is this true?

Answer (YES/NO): YES